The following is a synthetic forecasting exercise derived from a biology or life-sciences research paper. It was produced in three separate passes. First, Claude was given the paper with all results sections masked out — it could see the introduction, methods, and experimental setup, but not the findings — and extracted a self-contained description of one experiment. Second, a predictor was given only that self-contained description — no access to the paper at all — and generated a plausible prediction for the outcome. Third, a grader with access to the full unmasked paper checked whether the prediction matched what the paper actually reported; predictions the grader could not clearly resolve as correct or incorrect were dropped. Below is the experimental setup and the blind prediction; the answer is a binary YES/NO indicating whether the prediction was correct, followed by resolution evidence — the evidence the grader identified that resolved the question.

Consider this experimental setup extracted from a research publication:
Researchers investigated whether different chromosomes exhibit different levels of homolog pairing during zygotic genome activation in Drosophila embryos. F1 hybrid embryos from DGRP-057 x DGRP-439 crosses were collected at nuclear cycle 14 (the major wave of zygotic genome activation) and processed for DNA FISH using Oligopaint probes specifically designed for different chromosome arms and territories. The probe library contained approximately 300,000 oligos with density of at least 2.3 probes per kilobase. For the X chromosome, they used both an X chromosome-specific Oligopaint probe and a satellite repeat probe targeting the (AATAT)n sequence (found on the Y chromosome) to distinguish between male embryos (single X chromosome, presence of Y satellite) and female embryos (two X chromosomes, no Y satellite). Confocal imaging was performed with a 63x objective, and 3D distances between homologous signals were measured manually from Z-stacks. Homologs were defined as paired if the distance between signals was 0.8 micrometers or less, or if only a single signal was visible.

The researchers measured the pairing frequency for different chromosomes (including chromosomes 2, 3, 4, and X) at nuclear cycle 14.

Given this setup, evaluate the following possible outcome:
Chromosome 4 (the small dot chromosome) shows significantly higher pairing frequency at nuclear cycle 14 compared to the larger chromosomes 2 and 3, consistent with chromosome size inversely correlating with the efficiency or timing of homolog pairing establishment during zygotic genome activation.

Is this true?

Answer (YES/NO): NO